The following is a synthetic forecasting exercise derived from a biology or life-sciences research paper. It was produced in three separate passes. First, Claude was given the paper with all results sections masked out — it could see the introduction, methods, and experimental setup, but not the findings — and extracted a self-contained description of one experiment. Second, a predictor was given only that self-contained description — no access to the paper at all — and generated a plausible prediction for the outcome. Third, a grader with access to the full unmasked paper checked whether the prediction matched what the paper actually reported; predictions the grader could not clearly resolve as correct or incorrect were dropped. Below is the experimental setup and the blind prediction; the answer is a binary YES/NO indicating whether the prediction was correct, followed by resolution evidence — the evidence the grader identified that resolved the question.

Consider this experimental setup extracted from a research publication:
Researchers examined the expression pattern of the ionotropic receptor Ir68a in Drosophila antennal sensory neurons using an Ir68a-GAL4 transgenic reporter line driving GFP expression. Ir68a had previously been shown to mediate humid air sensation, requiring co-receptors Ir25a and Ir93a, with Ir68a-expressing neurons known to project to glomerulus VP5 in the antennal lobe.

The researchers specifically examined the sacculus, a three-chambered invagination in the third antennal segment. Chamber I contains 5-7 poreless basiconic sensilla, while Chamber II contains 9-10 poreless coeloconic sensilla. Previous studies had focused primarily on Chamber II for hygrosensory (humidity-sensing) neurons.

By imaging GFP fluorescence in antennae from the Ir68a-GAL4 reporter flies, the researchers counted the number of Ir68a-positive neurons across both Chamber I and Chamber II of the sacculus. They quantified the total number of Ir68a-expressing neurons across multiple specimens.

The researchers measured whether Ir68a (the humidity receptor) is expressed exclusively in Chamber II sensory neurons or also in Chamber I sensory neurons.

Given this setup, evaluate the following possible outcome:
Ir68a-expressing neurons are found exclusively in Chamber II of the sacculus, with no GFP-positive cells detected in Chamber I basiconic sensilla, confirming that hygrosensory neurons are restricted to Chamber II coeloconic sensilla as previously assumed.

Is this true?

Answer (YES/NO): NO